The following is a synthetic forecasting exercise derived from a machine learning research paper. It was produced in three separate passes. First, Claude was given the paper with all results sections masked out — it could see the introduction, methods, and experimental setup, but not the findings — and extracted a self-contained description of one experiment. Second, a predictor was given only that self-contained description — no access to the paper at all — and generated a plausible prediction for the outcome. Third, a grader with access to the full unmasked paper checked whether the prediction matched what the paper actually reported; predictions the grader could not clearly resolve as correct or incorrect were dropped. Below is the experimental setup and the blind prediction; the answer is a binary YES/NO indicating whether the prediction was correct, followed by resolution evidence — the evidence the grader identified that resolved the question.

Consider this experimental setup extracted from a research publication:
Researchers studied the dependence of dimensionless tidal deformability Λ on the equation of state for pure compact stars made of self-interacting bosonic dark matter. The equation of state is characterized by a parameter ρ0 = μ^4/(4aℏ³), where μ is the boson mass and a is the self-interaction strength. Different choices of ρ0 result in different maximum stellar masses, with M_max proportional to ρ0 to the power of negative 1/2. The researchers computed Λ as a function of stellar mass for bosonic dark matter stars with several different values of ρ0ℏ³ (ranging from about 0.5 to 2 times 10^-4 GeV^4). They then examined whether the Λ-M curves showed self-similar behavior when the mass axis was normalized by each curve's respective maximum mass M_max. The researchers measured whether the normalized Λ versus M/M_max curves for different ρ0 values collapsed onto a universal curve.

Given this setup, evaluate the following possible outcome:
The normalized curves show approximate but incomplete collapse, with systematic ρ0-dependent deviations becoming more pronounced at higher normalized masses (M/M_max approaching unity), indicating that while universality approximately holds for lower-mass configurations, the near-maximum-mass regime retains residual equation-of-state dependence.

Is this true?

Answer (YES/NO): NO